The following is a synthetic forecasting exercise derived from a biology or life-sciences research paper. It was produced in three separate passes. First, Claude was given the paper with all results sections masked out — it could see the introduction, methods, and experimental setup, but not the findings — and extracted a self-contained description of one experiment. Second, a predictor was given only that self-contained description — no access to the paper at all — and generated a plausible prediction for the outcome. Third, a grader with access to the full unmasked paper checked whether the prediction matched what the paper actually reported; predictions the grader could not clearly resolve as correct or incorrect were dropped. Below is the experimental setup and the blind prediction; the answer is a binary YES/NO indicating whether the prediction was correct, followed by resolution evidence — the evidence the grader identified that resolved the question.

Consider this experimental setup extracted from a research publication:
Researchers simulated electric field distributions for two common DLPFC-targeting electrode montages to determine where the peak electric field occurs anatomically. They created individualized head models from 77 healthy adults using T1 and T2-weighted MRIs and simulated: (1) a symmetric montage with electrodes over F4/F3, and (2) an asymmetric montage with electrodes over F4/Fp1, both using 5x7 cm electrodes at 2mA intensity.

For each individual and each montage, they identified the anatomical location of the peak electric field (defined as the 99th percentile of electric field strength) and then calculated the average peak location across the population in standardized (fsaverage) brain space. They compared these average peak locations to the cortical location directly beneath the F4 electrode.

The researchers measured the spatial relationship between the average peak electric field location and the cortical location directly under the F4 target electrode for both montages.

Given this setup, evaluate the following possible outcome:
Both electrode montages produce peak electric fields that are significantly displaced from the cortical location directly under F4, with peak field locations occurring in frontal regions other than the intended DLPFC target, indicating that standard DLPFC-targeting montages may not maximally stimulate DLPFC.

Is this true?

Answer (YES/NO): YES